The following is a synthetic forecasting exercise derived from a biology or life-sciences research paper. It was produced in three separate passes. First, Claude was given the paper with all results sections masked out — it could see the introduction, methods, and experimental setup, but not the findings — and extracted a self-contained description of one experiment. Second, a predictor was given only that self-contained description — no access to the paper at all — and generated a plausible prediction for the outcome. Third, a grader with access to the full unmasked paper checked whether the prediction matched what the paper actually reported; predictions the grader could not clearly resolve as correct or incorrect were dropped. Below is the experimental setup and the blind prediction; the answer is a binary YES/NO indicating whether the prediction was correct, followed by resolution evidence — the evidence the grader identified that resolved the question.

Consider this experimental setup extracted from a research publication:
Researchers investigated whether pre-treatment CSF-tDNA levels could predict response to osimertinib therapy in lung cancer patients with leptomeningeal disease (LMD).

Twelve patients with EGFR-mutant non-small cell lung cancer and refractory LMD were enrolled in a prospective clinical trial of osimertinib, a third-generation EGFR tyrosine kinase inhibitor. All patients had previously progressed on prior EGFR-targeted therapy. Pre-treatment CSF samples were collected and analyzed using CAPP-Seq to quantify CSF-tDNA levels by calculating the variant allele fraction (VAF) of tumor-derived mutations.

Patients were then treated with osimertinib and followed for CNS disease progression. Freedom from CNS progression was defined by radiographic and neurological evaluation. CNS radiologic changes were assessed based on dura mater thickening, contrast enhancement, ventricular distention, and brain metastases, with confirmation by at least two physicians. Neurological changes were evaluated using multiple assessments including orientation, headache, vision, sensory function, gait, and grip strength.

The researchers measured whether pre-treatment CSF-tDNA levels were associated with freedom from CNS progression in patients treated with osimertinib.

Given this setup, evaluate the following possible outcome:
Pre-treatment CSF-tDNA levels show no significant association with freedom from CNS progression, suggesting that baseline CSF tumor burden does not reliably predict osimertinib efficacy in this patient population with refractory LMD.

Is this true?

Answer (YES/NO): YES